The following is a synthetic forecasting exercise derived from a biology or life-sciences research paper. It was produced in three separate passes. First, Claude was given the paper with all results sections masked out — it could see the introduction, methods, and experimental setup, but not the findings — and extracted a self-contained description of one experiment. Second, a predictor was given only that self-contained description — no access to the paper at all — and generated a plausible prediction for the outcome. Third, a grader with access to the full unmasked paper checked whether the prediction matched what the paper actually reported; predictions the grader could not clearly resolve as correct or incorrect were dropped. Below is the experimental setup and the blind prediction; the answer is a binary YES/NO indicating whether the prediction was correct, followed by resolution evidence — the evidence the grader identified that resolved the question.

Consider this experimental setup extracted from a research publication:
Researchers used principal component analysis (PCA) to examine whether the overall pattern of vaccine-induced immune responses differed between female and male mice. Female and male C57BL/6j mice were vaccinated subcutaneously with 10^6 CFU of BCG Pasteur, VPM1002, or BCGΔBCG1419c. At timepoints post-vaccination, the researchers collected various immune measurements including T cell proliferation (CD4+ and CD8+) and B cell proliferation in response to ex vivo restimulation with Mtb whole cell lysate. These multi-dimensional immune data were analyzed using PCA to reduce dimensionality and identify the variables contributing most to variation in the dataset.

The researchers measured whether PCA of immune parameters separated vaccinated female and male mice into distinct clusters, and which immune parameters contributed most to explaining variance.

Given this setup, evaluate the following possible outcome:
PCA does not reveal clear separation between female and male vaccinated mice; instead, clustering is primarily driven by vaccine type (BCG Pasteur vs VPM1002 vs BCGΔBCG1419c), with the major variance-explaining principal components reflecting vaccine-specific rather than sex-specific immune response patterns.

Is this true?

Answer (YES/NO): NO